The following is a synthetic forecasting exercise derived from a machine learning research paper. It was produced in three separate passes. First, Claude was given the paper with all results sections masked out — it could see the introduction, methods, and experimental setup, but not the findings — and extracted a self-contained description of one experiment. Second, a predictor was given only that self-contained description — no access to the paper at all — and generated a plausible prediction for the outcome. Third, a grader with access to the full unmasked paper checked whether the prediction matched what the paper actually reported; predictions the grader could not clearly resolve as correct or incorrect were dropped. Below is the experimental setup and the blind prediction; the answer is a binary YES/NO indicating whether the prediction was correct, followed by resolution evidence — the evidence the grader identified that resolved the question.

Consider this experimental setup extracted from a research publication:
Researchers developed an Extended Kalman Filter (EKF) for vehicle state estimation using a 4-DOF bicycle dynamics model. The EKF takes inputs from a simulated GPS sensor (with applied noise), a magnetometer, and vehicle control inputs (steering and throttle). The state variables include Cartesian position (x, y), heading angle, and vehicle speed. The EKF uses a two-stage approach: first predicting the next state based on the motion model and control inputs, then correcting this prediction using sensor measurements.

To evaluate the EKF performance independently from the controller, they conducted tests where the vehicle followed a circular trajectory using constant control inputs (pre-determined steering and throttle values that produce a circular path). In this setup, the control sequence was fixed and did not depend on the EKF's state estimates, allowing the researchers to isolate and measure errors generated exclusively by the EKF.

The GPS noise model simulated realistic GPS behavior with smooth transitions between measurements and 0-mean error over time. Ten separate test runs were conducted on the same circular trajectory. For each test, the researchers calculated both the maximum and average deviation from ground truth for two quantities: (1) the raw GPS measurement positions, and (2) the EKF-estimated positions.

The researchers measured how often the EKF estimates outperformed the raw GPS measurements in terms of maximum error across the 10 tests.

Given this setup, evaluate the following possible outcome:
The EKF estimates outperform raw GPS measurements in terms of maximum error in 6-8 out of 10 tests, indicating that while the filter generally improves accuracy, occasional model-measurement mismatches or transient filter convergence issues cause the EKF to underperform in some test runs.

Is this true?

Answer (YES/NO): NO